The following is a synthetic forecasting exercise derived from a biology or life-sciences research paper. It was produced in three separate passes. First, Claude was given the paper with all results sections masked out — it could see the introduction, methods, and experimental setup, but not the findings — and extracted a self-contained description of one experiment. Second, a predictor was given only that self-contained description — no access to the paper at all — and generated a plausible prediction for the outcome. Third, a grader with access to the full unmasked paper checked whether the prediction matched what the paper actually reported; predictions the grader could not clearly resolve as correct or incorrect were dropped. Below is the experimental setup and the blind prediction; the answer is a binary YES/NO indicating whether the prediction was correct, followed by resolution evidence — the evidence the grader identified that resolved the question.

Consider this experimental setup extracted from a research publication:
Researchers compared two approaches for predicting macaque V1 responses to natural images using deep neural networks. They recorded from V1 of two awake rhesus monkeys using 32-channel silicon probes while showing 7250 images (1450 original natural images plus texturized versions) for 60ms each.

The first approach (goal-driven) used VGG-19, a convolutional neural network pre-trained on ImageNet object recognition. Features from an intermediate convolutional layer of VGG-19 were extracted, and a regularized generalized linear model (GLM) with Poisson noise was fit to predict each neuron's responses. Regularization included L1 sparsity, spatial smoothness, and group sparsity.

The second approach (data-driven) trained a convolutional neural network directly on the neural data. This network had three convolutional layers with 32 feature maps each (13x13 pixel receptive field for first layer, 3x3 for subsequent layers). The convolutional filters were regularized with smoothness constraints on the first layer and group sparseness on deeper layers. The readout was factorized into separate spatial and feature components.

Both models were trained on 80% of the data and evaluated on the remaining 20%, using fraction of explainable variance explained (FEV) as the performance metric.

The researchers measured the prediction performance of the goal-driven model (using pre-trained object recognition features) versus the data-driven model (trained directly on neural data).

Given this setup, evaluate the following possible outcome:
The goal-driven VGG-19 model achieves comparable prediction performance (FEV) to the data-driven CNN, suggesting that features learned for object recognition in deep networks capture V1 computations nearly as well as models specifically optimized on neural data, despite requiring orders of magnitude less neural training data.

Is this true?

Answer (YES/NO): YES